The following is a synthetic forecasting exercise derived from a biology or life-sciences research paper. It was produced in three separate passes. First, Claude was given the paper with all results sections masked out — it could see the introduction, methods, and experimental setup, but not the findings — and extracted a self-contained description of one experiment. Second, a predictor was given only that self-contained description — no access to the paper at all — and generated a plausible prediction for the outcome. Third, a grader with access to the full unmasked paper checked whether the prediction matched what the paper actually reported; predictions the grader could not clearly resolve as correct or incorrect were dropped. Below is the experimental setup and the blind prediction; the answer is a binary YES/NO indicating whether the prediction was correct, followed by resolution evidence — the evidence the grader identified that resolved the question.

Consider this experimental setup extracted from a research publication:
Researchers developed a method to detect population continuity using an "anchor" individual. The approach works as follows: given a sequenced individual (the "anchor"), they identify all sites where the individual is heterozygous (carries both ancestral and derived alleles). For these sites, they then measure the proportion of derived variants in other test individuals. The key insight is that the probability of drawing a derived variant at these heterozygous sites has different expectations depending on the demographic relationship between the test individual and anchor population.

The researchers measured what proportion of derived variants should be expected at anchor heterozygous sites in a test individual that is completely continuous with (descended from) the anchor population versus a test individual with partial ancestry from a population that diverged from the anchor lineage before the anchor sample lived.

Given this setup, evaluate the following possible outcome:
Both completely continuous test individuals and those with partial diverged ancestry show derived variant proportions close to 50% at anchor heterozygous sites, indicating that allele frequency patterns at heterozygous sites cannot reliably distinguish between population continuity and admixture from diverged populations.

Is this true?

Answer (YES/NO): NO